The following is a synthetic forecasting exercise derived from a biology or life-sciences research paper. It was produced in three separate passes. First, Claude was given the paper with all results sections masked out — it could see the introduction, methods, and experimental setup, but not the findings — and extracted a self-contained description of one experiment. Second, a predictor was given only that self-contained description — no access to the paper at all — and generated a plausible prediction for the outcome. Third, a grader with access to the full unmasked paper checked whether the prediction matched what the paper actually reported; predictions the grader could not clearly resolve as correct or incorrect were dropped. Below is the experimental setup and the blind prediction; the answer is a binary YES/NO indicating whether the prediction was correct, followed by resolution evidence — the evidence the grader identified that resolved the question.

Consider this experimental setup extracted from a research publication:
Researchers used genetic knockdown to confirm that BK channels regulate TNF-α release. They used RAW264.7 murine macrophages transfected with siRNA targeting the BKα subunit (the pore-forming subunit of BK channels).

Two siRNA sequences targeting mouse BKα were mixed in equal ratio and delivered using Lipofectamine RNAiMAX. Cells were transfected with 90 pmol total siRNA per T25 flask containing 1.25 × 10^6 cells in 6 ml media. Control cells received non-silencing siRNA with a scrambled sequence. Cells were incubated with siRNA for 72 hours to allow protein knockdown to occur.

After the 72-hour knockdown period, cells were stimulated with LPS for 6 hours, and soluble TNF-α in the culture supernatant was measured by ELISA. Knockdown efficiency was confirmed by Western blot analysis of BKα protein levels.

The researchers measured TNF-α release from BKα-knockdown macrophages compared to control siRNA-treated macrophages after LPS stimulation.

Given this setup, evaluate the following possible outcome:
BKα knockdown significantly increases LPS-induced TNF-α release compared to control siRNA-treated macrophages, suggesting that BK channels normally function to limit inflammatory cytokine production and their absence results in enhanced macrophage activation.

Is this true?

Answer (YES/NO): YES